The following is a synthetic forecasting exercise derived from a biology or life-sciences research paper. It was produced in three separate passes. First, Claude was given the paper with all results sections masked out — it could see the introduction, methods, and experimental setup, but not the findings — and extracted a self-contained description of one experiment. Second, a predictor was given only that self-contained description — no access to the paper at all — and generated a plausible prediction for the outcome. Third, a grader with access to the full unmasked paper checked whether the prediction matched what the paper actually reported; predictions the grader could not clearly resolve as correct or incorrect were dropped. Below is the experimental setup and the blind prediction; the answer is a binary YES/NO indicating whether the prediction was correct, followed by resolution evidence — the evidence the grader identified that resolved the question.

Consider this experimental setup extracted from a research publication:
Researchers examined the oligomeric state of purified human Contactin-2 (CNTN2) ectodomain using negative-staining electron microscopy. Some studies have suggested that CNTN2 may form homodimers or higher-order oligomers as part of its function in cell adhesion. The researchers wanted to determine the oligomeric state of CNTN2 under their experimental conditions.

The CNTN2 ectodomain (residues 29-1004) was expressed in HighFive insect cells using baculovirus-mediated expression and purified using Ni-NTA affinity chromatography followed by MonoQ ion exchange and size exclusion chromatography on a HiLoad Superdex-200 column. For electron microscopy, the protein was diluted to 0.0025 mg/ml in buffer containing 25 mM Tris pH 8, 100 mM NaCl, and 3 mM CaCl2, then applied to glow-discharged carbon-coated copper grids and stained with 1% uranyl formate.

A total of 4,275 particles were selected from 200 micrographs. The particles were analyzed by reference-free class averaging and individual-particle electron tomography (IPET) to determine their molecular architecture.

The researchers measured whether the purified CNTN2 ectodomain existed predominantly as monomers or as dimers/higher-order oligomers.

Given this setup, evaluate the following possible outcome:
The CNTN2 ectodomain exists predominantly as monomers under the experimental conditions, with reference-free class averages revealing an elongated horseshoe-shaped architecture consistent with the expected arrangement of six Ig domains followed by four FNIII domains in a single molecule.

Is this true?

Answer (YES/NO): NO